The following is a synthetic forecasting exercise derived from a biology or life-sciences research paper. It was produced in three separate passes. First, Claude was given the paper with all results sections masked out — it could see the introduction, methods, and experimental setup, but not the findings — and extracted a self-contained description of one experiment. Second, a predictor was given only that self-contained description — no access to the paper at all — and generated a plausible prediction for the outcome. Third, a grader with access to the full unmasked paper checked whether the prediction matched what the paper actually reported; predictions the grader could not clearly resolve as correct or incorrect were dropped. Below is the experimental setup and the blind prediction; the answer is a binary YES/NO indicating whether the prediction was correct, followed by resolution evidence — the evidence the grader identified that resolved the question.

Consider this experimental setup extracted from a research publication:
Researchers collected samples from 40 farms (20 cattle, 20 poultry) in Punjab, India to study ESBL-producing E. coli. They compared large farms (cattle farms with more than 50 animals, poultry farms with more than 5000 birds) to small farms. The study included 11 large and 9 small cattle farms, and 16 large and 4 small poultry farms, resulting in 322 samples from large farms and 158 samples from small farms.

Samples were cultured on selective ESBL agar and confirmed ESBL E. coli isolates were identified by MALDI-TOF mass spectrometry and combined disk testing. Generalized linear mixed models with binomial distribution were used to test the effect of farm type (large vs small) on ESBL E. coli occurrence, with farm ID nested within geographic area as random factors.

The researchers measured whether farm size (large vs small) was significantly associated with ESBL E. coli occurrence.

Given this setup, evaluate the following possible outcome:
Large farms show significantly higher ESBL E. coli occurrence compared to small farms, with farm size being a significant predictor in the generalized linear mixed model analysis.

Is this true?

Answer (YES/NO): YES